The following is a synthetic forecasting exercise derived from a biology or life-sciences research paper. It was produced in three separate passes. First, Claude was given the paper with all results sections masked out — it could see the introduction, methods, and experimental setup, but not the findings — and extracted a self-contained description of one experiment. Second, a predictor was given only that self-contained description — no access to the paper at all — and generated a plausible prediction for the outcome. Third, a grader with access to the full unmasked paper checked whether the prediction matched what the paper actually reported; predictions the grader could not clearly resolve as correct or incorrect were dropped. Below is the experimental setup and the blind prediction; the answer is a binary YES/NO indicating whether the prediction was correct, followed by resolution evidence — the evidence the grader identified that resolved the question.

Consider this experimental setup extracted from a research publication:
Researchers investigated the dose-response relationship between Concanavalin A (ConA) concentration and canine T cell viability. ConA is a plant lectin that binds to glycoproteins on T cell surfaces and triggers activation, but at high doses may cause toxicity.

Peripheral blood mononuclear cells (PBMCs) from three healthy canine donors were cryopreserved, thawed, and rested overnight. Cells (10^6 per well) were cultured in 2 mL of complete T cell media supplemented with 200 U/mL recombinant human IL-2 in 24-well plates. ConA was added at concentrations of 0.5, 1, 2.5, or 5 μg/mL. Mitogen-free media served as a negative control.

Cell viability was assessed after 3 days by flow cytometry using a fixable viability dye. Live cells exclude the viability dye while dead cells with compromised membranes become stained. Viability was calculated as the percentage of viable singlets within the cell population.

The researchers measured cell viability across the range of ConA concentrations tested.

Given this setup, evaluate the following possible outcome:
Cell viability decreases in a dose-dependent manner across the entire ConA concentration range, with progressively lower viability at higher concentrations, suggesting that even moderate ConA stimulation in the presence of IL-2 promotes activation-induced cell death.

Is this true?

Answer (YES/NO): NO